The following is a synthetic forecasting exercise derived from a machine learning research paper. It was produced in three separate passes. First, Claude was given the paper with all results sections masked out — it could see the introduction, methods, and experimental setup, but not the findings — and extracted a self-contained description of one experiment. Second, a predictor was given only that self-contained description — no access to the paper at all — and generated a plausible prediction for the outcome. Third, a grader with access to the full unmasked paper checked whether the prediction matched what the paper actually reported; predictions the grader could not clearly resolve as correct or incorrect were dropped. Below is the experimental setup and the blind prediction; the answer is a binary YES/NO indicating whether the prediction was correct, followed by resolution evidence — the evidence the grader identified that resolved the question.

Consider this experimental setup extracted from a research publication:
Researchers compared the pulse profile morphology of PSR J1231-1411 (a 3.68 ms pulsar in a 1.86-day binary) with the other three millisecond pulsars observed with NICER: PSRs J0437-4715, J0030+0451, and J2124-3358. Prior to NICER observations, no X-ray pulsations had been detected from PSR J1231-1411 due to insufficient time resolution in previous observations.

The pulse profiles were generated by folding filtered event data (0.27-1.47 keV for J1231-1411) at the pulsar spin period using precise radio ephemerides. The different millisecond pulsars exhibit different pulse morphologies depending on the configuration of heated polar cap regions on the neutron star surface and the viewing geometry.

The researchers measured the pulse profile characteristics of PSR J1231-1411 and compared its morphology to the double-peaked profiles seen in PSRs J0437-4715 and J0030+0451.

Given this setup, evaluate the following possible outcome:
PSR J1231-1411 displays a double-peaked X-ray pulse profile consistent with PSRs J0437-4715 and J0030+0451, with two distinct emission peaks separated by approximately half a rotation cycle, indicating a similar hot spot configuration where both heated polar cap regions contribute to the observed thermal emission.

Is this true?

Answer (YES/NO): NO